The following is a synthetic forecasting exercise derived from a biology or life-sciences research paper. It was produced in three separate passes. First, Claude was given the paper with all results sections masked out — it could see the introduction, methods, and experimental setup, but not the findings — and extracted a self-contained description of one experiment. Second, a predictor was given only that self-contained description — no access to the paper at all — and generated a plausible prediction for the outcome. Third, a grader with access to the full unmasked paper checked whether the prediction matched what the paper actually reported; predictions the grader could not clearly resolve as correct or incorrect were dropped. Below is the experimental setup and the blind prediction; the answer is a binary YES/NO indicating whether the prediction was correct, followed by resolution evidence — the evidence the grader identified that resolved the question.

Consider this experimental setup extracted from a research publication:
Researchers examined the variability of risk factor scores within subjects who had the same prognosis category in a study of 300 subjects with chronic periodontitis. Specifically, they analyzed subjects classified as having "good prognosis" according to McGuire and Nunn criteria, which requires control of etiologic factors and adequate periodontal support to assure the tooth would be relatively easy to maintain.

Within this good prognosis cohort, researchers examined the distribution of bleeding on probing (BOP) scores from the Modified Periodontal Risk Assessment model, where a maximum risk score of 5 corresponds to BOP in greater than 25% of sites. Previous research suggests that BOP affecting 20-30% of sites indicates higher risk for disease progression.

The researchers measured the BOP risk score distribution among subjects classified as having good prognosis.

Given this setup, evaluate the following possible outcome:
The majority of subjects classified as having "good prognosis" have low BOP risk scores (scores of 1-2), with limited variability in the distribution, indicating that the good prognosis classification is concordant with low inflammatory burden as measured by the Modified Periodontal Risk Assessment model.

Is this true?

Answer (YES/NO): NO